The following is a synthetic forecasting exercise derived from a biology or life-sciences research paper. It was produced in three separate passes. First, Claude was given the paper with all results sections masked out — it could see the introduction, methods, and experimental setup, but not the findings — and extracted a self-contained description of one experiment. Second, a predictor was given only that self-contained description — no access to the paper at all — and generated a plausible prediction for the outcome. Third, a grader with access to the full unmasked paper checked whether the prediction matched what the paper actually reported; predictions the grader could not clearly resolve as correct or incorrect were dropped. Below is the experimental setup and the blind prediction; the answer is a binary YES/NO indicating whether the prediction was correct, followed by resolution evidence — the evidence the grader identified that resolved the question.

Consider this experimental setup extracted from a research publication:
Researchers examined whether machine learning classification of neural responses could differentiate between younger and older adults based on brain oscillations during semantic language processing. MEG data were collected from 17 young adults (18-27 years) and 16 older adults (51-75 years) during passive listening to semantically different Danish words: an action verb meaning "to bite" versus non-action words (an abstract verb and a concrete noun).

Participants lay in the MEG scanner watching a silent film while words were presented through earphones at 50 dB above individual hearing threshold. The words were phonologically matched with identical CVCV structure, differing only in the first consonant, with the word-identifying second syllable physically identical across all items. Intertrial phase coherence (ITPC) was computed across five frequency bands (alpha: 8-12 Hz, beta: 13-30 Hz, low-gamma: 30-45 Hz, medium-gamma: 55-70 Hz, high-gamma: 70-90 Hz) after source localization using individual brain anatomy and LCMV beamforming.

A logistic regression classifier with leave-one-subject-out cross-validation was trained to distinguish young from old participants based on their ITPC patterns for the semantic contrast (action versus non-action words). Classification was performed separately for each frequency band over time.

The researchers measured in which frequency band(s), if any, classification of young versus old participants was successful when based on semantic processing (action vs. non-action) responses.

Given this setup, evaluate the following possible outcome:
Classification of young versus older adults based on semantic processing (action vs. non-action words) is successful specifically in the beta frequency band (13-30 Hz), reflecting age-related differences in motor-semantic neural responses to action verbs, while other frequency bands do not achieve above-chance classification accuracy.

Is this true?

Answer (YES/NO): NO